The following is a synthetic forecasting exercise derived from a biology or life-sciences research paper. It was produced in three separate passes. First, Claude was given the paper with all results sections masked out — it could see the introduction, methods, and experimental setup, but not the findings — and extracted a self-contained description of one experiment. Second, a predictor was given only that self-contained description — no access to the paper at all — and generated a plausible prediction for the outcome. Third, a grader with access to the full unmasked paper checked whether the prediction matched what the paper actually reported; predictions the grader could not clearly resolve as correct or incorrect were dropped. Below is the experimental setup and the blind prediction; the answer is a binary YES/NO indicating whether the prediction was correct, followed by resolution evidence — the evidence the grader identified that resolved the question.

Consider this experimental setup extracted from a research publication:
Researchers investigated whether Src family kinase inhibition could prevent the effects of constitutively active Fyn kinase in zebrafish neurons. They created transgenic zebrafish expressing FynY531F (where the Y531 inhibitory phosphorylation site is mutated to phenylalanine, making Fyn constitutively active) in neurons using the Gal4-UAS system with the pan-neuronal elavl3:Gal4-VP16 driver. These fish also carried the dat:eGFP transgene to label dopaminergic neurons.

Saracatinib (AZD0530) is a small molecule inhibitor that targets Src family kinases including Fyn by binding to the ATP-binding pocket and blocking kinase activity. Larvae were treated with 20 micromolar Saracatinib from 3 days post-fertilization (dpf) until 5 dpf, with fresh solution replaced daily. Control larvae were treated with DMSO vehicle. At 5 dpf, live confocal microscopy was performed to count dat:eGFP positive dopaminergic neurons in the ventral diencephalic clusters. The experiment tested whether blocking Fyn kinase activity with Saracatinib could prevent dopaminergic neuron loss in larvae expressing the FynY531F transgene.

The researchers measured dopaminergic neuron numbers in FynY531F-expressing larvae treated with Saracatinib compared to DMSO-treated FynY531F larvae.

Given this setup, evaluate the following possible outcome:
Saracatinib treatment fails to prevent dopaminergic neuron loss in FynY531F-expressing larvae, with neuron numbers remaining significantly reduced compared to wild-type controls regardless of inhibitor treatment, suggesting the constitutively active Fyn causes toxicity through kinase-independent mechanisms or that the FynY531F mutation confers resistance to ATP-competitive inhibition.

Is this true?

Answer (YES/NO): NO